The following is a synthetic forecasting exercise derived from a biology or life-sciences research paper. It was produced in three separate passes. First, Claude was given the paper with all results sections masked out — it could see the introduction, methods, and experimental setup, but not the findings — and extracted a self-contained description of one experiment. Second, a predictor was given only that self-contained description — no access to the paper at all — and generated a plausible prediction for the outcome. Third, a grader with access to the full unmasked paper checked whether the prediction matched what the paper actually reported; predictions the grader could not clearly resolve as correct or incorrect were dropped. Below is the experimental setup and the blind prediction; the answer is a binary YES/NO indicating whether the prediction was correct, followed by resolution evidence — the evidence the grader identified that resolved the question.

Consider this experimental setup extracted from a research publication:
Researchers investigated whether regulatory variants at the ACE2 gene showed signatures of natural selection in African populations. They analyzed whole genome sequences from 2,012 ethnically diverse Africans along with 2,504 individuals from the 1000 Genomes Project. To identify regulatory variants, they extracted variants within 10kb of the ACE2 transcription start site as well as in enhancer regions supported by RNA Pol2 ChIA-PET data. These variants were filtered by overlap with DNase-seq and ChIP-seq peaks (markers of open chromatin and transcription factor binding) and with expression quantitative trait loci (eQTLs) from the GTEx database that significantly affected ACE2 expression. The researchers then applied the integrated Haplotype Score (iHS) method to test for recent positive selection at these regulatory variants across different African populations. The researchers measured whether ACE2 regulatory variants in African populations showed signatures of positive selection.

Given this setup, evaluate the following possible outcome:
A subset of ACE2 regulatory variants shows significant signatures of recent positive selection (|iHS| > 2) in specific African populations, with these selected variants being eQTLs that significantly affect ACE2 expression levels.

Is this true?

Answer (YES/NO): YES